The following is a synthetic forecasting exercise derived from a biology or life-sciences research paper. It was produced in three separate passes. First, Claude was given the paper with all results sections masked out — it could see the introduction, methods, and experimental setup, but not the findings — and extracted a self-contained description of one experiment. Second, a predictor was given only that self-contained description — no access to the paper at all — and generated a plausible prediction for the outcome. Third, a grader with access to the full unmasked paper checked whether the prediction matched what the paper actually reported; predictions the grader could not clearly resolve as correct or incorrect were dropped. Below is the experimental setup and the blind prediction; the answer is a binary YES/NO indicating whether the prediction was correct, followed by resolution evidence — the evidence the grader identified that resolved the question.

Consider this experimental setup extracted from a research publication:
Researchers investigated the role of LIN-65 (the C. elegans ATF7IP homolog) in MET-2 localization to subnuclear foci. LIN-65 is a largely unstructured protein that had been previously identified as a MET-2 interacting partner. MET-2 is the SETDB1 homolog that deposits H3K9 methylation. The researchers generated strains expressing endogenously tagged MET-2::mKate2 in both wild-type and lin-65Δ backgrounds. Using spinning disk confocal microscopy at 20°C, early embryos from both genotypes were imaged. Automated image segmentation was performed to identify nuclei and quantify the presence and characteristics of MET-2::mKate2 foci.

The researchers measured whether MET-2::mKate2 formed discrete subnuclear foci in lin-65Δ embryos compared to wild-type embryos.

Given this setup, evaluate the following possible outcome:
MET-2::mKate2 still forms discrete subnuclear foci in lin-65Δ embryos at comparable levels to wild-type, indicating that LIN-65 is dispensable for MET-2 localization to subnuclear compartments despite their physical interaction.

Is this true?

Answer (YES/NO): NO